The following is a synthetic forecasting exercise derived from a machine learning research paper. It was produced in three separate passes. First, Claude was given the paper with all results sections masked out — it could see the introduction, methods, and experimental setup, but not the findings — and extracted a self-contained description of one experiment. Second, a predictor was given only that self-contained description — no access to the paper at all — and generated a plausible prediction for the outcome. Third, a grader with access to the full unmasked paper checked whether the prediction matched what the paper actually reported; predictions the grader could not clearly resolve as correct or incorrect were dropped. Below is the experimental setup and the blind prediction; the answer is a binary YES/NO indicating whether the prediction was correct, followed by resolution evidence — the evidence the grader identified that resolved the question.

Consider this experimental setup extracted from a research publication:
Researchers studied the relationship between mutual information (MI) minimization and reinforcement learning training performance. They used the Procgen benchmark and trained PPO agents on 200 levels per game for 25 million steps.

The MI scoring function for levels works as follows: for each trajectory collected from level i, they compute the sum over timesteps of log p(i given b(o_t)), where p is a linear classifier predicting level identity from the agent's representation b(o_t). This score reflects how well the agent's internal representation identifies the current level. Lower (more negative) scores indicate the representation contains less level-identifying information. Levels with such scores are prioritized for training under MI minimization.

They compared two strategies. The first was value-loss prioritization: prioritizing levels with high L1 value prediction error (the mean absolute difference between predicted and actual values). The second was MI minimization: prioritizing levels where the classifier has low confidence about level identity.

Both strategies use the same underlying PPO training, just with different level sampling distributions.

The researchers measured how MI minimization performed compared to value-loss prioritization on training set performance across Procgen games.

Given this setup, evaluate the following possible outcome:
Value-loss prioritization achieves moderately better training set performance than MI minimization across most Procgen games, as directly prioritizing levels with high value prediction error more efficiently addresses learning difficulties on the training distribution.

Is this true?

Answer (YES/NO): YES